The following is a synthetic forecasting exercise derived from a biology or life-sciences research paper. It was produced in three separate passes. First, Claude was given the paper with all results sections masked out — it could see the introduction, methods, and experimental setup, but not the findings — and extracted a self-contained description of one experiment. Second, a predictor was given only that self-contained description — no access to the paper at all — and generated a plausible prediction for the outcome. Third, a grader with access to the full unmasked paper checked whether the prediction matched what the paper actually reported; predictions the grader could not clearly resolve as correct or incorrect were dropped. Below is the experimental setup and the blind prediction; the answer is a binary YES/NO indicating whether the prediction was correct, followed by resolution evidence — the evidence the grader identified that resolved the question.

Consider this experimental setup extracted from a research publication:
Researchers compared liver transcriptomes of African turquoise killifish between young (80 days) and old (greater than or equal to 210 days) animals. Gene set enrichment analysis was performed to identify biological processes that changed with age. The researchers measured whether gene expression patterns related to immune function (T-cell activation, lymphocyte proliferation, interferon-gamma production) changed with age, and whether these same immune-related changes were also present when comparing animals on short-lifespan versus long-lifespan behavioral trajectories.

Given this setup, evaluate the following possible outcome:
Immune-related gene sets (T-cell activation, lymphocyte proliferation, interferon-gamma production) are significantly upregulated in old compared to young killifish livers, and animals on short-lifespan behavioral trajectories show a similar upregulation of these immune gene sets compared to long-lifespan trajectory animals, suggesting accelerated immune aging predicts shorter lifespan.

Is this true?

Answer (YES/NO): NO